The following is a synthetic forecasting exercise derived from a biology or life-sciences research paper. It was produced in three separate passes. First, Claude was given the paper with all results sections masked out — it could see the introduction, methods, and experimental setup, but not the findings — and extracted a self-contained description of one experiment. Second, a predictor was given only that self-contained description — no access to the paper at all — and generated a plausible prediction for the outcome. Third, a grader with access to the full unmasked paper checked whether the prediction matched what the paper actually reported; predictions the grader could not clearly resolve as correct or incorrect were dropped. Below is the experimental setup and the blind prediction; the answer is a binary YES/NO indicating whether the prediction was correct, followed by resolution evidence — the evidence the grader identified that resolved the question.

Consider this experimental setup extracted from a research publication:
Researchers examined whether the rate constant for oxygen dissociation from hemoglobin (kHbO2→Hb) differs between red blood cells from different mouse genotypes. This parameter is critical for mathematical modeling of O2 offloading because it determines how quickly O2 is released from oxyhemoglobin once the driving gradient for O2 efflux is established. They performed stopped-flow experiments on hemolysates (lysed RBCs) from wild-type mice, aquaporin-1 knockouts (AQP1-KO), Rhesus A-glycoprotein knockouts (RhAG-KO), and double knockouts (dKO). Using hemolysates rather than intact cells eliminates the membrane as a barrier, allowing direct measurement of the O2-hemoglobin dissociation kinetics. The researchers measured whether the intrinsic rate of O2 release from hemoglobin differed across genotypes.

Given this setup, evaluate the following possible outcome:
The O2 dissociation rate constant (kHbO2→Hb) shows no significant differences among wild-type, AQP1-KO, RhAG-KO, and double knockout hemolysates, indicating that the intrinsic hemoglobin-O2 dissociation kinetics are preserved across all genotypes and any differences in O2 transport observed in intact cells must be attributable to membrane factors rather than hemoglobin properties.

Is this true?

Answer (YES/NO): NO